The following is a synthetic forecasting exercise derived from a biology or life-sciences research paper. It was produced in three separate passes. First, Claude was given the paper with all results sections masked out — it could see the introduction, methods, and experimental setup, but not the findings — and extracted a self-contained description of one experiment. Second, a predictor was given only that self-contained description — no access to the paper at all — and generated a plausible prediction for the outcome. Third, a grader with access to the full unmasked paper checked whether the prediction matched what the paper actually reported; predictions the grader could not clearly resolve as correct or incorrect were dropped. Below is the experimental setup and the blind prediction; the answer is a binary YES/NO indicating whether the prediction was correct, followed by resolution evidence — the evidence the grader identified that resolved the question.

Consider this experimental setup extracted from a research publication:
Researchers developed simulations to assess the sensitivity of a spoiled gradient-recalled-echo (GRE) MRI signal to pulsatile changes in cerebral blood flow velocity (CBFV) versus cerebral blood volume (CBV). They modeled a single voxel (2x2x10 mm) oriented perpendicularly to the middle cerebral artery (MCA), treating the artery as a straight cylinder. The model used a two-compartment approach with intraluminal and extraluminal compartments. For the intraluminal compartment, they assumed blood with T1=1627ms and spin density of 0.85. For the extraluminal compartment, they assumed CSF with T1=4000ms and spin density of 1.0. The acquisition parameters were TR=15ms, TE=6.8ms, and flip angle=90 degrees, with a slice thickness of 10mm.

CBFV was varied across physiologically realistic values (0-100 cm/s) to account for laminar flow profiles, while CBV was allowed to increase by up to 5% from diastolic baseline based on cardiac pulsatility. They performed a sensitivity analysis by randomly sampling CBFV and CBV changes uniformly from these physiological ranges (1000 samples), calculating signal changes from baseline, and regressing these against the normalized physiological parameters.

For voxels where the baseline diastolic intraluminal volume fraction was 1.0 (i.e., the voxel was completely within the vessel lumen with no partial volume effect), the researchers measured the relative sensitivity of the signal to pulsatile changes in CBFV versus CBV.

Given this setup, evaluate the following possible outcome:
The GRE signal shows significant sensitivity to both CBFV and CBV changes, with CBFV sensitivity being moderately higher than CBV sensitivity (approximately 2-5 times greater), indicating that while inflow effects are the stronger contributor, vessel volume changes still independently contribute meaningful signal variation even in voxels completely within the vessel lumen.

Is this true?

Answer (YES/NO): NO